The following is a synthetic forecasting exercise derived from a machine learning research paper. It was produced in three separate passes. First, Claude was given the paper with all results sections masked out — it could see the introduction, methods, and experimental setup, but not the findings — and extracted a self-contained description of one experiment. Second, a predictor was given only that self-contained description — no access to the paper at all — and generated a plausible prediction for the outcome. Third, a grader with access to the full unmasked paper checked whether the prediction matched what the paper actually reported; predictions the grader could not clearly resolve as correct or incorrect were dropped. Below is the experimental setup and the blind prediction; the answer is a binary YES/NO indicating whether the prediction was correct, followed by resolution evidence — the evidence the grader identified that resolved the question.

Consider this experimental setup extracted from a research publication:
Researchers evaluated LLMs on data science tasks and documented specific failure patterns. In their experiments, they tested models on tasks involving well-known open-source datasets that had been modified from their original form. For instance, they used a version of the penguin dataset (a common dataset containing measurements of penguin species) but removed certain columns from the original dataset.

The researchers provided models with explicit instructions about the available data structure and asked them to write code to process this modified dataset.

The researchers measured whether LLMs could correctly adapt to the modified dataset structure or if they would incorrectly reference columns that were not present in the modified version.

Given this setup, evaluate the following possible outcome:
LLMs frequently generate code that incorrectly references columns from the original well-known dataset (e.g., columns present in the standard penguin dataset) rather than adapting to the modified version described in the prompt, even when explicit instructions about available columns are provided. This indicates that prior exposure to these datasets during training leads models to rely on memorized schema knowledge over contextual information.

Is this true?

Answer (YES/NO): YES